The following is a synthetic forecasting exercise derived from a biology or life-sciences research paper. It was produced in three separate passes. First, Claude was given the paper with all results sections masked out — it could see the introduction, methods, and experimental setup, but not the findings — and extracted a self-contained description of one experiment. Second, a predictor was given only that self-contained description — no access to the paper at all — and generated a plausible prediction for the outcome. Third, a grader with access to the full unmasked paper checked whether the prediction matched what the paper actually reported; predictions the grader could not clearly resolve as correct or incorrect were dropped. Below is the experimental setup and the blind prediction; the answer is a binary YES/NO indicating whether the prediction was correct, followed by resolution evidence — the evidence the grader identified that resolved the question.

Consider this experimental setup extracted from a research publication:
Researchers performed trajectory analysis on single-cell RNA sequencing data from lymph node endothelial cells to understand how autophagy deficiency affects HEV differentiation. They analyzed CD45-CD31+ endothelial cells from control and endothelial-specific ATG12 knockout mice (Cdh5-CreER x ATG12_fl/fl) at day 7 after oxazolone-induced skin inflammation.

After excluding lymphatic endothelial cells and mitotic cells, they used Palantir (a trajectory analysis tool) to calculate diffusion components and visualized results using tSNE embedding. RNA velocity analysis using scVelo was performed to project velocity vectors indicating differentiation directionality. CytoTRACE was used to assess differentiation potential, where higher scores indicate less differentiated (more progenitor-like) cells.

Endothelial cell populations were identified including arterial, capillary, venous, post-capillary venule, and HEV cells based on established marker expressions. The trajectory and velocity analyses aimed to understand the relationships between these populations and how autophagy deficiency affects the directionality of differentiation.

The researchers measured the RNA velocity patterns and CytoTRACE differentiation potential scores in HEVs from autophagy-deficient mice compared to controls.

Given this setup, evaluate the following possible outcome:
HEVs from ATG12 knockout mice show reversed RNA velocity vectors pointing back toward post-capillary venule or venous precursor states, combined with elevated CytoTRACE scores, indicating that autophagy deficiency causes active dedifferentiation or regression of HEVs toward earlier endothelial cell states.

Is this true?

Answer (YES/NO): NO